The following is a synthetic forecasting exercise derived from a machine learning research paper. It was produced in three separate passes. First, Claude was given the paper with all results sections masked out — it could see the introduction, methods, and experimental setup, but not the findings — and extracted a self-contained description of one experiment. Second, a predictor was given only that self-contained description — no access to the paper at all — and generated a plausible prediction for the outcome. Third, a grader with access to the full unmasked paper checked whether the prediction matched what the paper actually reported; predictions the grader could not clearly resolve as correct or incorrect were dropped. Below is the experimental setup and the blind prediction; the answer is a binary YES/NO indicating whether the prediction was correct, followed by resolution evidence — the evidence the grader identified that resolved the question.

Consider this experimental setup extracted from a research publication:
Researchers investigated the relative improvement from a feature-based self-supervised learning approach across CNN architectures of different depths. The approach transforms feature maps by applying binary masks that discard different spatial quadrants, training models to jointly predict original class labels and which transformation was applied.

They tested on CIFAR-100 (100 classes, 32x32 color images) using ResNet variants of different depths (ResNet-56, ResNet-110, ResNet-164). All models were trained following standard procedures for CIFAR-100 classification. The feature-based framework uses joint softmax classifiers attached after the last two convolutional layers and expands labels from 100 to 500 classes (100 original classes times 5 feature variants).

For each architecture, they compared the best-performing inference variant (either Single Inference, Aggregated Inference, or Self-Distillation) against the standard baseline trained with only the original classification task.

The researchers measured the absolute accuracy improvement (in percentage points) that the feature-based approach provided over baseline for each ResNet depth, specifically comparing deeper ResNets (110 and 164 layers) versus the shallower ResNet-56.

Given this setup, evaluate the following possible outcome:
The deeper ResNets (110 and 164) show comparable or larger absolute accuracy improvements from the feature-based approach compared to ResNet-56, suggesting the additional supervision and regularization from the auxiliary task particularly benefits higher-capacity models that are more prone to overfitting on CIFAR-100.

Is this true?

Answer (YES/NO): YES